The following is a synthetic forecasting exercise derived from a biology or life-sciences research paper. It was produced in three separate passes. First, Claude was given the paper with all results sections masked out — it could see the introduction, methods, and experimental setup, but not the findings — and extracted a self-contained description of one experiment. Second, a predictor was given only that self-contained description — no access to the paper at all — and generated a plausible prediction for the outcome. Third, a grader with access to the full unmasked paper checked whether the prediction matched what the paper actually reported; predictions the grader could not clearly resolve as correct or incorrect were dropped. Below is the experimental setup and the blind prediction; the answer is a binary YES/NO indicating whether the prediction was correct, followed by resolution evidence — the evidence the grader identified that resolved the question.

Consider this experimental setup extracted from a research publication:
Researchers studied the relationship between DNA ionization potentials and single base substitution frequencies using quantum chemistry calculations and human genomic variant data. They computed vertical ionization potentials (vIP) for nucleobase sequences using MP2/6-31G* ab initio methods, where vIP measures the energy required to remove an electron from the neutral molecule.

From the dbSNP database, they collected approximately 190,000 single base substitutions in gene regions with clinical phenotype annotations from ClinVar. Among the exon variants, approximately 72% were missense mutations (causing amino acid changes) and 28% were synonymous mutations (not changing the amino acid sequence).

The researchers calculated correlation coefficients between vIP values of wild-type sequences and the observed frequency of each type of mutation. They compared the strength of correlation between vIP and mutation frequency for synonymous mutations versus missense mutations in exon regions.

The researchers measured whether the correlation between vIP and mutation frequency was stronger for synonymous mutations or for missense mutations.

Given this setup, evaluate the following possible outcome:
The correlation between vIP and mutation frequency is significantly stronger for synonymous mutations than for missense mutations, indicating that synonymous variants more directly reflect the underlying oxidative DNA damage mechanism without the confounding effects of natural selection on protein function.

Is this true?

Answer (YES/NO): YES